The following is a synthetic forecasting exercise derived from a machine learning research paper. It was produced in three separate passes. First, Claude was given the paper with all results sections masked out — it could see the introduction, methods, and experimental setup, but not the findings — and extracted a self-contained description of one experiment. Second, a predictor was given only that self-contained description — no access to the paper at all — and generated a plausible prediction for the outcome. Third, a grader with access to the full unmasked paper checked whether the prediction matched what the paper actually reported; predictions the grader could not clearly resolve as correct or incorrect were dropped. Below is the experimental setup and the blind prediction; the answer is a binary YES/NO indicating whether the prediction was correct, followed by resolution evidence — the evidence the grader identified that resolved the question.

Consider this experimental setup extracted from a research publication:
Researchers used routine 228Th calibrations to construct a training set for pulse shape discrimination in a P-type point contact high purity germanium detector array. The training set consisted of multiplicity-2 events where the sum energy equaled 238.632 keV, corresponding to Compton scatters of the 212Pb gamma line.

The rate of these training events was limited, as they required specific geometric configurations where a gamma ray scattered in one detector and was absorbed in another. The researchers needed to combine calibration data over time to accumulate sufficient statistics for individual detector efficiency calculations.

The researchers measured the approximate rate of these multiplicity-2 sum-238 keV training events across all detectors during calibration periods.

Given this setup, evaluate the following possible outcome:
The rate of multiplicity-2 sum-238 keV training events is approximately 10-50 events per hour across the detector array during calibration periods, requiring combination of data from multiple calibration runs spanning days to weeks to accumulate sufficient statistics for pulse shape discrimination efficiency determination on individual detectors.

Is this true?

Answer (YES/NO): NO